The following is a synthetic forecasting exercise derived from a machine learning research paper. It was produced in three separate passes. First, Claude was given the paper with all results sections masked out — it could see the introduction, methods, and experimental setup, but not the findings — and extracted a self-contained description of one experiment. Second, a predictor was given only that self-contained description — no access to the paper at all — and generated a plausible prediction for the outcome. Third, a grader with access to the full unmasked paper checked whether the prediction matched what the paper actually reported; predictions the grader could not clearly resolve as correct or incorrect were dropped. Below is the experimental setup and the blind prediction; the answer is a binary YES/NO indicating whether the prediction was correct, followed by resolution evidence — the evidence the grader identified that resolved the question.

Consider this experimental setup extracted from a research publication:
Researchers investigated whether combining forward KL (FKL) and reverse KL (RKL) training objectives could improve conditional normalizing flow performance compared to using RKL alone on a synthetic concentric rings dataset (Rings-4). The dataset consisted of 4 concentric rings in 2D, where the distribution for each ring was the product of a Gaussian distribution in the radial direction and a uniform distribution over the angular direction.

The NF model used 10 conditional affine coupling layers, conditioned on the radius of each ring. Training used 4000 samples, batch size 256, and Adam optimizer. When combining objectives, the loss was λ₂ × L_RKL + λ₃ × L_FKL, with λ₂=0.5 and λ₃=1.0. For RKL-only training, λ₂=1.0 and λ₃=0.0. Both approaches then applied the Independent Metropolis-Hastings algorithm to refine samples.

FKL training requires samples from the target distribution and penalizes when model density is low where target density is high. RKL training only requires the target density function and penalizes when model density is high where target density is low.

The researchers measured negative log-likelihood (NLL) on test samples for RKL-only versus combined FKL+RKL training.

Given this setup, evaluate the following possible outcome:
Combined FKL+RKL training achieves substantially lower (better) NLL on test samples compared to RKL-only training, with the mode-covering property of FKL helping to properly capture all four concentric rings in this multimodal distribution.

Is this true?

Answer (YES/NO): YES